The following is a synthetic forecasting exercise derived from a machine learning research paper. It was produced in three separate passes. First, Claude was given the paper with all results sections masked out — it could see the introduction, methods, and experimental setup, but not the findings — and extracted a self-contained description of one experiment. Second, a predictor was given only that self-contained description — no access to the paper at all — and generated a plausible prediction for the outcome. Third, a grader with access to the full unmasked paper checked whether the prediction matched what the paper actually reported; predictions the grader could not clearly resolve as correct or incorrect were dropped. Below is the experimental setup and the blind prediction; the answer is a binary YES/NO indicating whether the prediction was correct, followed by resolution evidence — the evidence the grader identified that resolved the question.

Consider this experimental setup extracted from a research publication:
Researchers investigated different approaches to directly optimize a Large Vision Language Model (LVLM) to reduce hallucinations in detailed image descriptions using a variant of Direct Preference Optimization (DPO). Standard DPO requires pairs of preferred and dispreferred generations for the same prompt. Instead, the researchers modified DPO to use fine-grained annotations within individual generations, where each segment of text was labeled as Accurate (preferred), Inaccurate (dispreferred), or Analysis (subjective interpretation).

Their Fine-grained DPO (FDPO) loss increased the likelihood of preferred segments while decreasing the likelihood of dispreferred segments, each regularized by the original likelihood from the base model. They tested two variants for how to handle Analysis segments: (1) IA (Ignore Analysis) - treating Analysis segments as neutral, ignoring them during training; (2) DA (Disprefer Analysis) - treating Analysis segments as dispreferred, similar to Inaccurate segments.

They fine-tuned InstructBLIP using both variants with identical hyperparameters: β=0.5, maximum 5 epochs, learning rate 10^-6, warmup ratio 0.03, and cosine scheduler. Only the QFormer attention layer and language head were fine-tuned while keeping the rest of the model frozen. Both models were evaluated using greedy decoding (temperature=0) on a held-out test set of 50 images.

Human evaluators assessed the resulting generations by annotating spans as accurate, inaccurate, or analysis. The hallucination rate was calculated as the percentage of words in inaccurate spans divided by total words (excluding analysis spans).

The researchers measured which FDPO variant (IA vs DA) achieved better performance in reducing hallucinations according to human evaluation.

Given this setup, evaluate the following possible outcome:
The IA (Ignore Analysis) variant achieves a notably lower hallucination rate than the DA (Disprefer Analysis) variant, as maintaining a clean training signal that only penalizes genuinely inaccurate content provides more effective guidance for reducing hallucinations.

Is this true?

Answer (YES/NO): YES